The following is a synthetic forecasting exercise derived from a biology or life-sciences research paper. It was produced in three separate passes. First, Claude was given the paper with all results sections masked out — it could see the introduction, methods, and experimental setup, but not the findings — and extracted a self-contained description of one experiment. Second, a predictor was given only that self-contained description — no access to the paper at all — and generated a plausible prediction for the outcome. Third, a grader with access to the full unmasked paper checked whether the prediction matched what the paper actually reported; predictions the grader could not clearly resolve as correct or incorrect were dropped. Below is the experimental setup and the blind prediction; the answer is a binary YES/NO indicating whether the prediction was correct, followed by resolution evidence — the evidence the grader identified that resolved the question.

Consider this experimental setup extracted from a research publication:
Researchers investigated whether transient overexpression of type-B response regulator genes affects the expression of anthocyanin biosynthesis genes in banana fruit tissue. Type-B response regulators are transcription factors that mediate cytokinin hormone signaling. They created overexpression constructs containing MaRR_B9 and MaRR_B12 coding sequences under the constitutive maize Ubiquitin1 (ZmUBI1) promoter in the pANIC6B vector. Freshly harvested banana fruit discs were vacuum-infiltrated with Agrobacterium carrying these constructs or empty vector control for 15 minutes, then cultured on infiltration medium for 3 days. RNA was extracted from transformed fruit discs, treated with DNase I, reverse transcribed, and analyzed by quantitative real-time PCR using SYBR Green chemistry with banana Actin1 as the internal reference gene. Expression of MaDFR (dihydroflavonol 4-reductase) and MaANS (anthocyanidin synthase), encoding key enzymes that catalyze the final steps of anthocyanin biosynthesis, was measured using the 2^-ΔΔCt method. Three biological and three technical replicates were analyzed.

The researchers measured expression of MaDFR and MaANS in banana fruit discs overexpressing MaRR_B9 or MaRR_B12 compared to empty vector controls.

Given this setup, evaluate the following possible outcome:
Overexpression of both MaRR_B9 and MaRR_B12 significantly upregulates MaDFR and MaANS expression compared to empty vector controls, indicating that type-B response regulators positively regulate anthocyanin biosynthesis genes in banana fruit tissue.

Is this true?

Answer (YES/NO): NO